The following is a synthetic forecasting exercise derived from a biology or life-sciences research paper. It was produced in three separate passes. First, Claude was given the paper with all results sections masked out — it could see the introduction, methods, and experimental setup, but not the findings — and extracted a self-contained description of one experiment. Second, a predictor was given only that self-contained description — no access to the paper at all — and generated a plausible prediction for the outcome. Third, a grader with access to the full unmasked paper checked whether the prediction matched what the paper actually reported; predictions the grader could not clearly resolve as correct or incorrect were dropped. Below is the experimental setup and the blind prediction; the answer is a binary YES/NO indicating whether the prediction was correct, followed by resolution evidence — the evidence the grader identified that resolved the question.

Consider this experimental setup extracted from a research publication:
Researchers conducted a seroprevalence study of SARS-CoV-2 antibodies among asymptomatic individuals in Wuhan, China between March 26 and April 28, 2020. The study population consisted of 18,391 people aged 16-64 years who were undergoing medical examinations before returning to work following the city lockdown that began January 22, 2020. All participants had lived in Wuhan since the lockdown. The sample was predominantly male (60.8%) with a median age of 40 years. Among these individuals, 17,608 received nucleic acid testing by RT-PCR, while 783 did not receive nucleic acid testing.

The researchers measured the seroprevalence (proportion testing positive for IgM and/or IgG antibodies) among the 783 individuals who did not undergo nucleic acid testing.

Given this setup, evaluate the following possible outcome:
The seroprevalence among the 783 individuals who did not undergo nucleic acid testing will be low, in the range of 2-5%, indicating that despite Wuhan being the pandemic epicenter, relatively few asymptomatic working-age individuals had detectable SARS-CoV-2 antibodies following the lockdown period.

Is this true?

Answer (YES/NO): NO